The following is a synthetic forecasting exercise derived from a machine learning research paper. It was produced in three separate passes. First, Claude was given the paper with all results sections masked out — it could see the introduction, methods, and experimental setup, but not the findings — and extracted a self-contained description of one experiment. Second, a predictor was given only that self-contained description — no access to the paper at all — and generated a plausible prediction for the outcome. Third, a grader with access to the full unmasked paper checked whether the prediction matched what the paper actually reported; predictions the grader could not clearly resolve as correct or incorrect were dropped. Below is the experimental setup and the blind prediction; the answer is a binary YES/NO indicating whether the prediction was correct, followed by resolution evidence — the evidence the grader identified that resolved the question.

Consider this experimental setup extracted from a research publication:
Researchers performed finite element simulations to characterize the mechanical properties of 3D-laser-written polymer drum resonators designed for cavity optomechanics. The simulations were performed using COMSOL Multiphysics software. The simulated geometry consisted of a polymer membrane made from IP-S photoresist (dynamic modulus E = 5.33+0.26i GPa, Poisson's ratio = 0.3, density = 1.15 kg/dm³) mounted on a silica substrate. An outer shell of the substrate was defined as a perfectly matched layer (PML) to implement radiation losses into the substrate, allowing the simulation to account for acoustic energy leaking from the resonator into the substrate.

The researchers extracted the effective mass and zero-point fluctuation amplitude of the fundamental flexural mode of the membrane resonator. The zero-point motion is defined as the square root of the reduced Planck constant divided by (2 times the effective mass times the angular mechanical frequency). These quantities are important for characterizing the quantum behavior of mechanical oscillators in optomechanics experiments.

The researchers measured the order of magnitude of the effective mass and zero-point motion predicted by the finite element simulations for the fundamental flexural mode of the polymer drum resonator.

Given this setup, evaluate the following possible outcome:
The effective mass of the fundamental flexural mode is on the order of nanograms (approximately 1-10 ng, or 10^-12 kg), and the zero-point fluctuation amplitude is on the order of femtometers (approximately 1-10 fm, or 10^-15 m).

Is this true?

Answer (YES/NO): YES